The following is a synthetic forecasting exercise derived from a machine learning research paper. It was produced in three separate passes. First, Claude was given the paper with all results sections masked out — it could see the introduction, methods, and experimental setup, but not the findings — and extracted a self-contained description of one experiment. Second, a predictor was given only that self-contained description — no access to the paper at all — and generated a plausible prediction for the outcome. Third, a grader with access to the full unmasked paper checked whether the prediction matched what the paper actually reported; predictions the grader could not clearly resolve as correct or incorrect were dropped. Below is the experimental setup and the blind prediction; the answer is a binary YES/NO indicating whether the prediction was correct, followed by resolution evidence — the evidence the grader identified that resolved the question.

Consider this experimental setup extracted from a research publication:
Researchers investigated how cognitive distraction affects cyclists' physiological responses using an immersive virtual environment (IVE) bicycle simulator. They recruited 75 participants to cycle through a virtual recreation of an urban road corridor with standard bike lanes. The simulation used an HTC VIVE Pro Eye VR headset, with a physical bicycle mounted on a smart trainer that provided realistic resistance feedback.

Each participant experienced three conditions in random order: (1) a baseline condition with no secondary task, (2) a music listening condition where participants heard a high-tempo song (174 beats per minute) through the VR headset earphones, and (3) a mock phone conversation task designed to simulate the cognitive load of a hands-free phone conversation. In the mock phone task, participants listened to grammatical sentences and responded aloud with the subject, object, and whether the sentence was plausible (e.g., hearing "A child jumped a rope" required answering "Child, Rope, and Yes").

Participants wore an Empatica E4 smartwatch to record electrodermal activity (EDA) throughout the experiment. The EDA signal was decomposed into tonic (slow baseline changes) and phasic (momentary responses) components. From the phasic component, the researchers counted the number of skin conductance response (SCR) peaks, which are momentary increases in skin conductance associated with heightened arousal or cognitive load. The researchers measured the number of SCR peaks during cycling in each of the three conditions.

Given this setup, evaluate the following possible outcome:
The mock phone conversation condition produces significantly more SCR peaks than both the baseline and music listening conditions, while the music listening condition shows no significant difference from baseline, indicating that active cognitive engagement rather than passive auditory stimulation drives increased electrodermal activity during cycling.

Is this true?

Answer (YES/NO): NO